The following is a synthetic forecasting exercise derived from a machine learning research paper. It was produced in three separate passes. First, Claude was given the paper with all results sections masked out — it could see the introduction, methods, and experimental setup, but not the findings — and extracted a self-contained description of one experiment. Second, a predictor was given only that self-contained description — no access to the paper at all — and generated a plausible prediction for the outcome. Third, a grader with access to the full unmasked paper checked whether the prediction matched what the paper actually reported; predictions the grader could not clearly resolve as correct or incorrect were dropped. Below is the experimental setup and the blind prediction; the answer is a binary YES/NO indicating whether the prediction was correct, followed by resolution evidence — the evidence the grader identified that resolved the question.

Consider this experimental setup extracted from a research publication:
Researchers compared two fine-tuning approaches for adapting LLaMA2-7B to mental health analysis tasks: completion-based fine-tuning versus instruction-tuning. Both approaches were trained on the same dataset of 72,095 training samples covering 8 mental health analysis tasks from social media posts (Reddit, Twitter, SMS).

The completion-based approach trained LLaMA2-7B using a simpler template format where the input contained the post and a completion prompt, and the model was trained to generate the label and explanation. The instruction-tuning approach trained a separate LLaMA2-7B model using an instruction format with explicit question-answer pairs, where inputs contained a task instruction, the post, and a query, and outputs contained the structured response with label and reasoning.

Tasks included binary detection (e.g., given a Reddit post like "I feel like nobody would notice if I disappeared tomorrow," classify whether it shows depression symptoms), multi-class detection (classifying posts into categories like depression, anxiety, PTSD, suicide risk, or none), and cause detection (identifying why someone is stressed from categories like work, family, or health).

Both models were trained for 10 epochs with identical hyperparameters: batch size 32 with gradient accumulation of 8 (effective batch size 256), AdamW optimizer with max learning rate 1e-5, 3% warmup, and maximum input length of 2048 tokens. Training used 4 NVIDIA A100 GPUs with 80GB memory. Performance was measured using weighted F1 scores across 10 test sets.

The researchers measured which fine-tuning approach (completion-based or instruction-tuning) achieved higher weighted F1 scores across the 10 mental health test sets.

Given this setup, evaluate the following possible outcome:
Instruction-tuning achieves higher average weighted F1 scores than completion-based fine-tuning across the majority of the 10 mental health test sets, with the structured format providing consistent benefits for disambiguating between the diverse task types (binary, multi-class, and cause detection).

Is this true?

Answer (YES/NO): NO